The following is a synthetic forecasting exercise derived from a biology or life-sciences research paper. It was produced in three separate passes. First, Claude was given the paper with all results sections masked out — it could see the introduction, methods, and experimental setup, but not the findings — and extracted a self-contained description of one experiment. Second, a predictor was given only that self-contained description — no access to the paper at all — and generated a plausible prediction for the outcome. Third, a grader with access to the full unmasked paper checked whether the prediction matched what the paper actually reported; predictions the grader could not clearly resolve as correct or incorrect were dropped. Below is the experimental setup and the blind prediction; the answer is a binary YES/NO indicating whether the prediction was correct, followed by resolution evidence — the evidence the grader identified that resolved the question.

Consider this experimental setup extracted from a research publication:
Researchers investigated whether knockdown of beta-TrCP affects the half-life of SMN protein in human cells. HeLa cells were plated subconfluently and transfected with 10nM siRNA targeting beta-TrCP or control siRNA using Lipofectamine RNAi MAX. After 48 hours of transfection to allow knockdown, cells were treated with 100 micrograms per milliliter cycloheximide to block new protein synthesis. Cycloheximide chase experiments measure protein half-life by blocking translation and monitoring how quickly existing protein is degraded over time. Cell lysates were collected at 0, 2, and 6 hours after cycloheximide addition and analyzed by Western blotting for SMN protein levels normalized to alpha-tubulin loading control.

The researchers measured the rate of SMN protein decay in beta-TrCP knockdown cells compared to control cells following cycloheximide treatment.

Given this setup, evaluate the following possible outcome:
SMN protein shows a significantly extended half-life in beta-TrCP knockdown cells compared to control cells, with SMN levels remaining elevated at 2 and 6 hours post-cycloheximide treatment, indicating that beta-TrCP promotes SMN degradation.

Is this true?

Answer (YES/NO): NO